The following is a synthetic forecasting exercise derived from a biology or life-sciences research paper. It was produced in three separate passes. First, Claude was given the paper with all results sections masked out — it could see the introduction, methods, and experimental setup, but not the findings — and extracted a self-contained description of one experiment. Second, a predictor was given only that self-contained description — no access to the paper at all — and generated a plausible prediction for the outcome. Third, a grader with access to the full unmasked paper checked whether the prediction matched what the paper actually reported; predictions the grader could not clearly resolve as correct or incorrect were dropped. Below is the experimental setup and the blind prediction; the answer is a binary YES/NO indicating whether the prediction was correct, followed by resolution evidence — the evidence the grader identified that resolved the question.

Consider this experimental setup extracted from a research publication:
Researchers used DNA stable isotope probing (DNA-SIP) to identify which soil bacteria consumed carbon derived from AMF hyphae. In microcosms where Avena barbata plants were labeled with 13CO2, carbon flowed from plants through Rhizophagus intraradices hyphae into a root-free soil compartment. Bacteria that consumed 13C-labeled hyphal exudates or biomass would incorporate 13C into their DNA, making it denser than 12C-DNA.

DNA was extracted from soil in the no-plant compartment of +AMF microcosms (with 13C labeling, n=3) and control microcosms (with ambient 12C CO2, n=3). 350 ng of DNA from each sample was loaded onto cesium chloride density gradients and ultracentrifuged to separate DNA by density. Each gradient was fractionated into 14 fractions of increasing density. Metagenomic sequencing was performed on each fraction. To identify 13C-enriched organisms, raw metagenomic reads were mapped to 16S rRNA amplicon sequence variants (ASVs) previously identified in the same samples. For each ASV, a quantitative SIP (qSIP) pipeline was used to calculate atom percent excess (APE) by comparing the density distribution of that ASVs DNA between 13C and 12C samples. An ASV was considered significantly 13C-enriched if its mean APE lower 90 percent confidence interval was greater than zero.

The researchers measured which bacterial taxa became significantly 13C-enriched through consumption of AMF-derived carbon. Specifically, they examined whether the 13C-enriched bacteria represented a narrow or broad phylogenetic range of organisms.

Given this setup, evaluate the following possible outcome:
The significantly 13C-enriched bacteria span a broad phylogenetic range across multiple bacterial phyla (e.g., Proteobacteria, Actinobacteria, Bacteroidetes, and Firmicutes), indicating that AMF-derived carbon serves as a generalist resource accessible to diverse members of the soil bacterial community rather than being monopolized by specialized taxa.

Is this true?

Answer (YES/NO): NO